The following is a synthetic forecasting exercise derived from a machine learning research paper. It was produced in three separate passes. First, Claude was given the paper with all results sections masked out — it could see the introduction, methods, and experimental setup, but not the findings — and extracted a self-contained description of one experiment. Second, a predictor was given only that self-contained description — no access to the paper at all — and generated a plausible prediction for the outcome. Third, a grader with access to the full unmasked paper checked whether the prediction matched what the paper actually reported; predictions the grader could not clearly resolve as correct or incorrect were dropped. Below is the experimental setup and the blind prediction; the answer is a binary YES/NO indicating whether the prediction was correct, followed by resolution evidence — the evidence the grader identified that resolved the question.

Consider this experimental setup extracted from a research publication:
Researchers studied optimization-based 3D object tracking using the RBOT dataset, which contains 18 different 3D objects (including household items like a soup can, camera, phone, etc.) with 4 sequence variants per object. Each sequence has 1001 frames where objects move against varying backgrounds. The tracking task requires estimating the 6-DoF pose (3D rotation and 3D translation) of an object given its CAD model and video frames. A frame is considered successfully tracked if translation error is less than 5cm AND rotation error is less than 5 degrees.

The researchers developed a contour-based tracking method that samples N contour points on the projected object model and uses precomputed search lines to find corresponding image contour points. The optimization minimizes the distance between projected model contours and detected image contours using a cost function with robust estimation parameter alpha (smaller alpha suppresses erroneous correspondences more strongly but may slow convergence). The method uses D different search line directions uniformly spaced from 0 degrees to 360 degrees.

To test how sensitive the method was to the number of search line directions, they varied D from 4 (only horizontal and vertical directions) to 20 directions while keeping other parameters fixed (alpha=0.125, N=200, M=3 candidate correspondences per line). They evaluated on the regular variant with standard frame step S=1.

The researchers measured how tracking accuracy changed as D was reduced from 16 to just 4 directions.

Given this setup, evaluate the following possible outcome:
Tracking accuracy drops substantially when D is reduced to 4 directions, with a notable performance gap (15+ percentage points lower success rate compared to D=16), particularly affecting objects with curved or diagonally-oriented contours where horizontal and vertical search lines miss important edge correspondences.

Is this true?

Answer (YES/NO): NO